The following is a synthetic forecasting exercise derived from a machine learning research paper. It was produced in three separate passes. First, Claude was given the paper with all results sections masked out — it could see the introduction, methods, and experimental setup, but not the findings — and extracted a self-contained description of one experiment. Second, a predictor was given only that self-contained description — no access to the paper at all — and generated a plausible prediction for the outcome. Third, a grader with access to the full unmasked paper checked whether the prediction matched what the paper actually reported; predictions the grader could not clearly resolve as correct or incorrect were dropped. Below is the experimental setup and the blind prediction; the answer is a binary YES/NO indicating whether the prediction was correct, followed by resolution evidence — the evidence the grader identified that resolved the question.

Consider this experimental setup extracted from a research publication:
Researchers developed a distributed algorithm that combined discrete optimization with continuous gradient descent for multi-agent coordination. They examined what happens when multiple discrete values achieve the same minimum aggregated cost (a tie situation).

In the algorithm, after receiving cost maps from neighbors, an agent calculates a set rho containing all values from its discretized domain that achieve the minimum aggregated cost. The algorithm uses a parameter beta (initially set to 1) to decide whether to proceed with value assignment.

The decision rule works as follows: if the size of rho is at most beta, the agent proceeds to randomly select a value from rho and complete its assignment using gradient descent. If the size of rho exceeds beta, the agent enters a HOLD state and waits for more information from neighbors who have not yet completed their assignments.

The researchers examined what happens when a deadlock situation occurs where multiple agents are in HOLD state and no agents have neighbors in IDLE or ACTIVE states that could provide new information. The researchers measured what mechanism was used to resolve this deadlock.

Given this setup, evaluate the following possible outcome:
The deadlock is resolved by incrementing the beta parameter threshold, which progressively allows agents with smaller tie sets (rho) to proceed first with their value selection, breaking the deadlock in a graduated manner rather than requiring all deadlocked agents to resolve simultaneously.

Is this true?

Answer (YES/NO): YES